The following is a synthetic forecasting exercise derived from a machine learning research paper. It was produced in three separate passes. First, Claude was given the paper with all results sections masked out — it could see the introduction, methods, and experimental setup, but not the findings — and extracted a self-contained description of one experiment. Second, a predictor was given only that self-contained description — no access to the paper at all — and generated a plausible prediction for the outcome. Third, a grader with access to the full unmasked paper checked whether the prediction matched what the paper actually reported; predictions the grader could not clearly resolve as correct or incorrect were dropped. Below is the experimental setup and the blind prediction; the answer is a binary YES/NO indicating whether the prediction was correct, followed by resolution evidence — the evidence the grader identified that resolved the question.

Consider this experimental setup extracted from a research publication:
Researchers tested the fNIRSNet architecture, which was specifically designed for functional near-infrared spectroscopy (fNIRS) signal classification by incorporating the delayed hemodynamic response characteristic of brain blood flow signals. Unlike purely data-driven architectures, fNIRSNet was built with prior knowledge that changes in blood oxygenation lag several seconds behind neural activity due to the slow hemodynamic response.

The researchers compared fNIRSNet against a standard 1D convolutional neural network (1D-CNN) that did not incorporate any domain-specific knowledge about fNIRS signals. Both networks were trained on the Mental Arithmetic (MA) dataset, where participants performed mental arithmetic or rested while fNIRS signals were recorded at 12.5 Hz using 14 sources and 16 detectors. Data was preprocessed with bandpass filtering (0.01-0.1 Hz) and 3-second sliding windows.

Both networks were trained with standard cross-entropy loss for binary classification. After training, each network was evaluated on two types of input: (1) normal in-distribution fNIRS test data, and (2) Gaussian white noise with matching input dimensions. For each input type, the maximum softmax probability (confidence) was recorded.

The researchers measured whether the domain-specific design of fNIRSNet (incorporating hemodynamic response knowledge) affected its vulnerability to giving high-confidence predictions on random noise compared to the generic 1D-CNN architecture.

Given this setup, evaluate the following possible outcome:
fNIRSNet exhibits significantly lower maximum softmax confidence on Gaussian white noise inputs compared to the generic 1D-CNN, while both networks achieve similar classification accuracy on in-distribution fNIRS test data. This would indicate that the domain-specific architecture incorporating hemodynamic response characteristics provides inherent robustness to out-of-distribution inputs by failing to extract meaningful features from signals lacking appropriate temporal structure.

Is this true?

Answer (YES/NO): NO